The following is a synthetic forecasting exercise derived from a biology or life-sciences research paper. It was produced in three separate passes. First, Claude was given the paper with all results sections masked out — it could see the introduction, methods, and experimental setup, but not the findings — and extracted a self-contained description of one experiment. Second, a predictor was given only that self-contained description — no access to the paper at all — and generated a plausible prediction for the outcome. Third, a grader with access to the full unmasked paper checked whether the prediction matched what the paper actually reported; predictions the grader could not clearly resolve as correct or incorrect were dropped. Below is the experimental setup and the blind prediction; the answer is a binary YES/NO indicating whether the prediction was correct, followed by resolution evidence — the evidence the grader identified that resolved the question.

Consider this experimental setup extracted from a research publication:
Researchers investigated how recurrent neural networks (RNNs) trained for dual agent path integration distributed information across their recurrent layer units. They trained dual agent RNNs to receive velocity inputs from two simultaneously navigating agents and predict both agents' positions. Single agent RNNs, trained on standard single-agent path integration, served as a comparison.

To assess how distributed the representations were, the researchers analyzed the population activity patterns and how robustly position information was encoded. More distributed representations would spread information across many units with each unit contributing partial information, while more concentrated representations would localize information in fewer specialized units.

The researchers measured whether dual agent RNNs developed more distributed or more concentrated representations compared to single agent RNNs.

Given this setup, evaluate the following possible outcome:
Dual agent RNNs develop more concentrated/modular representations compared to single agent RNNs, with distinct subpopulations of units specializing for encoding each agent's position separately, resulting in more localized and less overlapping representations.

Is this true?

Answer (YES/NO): NO